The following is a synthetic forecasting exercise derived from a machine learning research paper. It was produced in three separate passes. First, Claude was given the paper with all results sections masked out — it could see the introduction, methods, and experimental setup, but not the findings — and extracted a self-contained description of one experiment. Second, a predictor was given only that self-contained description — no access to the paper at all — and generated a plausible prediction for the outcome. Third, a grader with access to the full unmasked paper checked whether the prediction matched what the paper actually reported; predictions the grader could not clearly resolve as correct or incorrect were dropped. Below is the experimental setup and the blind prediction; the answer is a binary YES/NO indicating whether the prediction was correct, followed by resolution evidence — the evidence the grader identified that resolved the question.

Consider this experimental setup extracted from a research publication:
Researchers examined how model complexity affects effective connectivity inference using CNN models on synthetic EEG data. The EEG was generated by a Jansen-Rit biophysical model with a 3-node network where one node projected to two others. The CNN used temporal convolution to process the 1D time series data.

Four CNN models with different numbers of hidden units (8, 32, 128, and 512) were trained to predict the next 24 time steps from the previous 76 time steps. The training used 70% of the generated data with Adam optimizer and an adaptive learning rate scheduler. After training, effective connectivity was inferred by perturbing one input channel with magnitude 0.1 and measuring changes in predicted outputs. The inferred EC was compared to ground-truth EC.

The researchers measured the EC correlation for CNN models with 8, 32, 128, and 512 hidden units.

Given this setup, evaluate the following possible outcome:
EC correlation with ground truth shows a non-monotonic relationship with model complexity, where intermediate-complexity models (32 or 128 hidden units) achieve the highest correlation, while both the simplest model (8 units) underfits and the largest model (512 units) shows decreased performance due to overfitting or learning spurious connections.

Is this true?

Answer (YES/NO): NO